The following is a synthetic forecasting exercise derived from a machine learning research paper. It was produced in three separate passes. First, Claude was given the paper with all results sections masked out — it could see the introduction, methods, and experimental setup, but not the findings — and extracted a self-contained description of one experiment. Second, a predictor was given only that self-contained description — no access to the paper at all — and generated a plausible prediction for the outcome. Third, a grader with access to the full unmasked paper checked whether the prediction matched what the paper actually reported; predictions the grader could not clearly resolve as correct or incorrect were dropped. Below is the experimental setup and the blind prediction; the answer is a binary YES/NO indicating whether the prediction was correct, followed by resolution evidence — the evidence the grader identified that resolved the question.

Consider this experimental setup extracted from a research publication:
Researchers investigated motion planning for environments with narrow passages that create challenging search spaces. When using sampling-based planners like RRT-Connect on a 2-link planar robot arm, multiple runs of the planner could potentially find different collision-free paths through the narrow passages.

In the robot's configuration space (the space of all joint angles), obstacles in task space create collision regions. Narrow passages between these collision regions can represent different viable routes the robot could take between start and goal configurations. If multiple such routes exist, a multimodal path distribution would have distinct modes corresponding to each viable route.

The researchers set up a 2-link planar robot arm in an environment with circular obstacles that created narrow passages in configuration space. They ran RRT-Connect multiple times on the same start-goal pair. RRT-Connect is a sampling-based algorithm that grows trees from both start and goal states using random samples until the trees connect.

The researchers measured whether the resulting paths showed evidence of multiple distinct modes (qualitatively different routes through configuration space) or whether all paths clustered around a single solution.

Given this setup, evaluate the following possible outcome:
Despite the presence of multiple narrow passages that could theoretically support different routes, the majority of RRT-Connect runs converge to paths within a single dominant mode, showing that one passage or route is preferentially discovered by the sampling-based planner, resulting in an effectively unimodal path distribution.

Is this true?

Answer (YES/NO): NO